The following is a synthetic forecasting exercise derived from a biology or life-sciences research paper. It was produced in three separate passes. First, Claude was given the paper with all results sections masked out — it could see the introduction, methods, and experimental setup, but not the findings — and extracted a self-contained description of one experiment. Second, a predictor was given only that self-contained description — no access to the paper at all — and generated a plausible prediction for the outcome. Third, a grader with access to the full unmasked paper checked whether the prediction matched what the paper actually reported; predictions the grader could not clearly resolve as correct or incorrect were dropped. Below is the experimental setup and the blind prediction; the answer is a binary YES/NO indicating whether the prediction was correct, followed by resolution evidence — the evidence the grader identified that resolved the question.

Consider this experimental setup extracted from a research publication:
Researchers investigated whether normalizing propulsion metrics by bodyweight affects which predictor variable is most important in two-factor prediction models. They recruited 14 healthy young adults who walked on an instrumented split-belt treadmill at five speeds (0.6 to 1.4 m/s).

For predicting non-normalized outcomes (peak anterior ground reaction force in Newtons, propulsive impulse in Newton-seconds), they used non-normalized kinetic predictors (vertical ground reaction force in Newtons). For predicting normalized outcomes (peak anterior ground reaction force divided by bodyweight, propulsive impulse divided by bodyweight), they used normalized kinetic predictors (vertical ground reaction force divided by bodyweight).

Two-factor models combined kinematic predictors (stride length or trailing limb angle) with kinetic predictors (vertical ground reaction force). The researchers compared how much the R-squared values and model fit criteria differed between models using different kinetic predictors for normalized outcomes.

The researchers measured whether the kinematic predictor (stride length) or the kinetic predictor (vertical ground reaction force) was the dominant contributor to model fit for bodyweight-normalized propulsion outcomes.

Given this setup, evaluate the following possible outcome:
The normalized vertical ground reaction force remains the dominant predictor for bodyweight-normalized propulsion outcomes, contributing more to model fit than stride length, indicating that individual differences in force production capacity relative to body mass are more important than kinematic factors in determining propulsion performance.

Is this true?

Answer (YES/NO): NO